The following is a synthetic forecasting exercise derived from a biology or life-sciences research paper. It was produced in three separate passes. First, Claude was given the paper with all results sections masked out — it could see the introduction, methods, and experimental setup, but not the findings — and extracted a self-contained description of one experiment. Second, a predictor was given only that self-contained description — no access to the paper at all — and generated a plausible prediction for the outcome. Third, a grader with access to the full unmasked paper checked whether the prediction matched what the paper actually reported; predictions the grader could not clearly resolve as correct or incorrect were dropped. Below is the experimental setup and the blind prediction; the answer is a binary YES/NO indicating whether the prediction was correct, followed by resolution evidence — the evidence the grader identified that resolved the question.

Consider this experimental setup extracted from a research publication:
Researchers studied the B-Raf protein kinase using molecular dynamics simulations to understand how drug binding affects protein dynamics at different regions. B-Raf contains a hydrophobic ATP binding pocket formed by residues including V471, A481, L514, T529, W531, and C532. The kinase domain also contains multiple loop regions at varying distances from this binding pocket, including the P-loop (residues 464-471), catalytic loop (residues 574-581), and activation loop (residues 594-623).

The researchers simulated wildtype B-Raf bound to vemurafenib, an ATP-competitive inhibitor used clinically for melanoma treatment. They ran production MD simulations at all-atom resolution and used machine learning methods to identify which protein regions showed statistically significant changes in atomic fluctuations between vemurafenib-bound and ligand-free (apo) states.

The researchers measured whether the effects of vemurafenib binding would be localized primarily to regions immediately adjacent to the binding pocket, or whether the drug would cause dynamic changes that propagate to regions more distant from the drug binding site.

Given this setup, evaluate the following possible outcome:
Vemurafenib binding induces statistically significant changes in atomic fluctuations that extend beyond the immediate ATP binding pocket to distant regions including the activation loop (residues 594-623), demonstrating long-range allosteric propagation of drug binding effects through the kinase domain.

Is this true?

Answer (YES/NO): YES